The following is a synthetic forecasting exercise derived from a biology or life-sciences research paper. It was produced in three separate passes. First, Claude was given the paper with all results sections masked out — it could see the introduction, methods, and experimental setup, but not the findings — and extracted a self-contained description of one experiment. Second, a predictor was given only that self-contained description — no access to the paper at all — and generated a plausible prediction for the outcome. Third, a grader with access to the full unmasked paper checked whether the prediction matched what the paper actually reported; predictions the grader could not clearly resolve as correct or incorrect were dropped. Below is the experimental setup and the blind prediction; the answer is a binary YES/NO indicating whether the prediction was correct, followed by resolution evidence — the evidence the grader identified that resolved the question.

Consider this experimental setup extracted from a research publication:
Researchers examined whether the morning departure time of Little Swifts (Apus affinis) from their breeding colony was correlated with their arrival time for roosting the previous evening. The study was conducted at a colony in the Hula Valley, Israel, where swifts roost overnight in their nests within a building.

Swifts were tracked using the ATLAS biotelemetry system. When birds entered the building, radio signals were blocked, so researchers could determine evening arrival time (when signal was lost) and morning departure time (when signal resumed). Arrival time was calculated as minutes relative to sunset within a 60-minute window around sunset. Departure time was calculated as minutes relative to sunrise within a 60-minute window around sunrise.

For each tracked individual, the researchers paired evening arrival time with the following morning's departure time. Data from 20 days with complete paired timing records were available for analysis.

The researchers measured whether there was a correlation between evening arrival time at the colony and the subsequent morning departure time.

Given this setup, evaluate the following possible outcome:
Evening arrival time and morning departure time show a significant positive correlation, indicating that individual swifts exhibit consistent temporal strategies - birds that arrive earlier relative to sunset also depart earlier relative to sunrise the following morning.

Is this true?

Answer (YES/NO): YES